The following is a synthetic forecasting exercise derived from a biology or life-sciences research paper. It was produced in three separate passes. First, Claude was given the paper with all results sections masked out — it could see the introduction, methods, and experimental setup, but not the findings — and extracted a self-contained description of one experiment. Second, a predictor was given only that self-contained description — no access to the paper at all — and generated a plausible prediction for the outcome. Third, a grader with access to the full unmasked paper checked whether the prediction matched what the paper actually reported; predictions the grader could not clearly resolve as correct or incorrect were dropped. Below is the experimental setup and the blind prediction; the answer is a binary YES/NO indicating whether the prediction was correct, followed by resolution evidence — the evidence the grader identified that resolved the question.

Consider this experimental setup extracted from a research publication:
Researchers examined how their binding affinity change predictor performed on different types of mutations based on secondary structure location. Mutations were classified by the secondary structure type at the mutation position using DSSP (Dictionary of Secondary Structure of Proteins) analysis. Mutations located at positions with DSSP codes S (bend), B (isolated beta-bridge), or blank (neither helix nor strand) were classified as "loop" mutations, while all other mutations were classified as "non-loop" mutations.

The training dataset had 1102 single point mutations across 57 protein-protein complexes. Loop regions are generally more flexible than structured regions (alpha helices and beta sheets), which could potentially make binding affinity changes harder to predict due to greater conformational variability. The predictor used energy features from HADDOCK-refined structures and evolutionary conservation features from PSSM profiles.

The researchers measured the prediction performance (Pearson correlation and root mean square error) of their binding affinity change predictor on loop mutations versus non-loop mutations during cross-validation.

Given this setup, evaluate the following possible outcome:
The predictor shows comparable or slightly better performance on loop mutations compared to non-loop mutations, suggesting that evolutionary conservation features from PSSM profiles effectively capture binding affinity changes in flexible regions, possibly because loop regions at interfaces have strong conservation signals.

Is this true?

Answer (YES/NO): YES